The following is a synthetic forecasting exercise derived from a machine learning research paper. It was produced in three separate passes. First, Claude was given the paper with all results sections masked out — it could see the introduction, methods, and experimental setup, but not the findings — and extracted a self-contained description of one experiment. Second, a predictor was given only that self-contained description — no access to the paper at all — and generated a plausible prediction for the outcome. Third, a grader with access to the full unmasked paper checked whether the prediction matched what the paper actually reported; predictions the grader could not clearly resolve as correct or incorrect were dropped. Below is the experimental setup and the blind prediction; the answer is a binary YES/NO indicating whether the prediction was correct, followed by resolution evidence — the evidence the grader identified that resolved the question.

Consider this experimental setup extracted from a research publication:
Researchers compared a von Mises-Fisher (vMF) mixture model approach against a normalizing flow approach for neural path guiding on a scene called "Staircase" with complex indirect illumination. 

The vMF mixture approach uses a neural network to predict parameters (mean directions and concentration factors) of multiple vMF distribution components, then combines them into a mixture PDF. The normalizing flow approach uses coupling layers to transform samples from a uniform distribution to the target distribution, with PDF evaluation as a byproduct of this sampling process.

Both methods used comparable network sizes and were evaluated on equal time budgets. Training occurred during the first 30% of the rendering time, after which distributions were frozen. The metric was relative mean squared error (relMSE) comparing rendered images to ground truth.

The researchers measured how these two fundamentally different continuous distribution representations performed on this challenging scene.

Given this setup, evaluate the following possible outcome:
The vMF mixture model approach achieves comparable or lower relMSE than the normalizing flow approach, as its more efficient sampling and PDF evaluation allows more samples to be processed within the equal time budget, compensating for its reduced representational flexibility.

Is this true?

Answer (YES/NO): YES